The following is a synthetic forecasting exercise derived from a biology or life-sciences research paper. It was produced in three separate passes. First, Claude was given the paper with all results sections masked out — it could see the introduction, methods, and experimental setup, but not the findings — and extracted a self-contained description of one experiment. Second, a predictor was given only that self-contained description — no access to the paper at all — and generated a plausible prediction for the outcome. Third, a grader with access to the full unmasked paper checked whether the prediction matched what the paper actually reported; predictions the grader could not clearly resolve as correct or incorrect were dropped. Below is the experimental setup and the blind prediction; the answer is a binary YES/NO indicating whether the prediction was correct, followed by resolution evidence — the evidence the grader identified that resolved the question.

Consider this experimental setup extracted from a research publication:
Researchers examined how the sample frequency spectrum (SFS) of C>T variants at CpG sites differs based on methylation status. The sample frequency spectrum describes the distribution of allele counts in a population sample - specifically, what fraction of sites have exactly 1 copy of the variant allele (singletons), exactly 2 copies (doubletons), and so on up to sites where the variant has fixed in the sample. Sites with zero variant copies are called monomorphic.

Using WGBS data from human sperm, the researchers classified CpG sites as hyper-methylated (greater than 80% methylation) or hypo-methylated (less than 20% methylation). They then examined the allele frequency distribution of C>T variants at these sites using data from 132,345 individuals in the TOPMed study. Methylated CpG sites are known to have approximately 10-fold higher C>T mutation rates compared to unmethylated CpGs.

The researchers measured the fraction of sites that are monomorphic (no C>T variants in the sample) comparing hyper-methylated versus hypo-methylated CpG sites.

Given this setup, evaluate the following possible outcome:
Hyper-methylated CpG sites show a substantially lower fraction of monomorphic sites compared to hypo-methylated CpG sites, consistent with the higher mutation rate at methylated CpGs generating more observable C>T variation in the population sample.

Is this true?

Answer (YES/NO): YES